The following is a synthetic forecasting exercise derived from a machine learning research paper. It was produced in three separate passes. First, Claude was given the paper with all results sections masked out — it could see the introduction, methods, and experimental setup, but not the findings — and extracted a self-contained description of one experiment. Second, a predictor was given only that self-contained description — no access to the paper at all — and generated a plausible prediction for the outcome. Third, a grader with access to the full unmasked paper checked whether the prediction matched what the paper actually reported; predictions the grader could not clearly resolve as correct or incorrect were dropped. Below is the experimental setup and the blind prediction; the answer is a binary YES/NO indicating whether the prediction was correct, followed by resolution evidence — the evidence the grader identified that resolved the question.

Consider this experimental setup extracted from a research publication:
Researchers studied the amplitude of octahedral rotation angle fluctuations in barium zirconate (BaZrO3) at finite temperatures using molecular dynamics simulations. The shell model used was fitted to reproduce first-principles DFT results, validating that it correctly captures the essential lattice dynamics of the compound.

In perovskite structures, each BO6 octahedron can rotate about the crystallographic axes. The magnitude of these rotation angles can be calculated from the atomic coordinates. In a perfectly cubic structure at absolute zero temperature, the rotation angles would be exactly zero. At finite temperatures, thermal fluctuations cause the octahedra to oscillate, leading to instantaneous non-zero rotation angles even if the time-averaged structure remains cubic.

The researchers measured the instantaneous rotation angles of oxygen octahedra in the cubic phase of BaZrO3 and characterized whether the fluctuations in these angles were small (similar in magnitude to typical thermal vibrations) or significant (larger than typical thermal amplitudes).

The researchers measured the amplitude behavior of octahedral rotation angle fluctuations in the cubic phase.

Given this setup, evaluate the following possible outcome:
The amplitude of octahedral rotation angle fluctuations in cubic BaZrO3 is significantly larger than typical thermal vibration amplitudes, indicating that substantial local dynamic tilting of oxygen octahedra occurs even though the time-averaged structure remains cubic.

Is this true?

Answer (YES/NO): YES